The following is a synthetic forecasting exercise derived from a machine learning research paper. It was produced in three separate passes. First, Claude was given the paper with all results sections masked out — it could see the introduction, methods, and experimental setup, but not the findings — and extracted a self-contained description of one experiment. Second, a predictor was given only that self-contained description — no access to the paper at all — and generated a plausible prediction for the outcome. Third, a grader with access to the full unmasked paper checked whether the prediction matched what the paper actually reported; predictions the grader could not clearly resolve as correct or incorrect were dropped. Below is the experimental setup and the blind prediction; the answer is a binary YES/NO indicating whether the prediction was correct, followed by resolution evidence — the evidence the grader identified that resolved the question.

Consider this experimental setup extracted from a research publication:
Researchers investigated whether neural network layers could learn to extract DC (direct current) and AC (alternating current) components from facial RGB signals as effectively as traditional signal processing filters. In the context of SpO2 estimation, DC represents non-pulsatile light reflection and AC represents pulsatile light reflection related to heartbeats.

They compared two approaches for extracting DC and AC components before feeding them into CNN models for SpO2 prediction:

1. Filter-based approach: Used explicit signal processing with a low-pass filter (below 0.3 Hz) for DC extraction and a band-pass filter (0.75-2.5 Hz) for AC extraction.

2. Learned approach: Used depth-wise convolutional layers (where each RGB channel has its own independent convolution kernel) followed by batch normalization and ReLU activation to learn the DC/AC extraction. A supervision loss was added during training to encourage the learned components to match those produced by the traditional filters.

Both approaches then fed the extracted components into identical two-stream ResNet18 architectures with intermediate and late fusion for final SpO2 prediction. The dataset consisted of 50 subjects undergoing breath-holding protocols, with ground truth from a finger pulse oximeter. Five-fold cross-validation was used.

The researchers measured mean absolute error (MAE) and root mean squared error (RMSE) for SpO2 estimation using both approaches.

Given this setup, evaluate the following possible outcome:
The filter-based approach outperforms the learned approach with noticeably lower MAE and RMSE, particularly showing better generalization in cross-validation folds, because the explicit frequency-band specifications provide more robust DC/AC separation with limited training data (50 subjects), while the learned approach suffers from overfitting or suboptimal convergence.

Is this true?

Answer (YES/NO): NO